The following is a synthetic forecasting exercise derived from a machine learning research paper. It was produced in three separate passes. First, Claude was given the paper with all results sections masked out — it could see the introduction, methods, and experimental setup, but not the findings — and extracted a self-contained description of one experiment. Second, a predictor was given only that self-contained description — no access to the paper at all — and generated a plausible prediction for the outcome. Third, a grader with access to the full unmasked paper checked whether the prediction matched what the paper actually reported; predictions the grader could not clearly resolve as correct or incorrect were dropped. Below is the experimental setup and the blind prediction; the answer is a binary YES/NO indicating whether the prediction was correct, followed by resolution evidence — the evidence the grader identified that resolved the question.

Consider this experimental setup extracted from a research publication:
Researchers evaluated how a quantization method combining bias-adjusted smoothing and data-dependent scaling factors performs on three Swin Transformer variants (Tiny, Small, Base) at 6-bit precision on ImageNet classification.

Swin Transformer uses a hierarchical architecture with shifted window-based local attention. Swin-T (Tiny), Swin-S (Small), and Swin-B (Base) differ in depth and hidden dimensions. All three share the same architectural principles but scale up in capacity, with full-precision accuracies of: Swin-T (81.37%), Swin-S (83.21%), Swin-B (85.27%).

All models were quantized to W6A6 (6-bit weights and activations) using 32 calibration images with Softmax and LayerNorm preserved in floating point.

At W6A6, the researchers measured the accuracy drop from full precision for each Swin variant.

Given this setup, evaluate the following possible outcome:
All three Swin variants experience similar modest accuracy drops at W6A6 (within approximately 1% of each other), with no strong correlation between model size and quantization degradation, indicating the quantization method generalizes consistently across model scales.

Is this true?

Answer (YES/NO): YES